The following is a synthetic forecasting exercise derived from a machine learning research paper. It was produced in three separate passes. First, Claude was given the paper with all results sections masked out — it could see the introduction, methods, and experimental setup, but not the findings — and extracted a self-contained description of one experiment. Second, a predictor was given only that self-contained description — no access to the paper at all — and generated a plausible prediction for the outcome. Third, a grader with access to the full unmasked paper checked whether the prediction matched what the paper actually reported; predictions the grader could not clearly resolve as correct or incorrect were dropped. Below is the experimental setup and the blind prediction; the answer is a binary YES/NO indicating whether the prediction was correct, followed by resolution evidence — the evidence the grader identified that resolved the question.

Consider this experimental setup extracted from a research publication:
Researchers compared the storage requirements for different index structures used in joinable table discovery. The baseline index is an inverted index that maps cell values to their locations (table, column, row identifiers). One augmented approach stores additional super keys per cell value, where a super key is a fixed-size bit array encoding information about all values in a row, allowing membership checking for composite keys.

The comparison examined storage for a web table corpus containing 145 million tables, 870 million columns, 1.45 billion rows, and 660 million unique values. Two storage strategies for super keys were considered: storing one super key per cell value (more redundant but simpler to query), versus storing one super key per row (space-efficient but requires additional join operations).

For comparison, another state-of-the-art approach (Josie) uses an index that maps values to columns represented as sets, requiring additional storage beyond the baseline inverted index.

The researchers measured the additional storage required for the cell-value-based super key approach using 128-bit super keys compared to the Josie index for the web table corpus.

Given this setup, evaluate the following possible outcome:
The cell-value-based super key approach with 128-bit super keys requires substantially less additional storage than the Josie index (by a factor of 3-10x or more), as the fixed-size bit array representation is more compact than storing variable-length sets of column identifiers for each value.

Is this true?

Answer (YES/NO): NO